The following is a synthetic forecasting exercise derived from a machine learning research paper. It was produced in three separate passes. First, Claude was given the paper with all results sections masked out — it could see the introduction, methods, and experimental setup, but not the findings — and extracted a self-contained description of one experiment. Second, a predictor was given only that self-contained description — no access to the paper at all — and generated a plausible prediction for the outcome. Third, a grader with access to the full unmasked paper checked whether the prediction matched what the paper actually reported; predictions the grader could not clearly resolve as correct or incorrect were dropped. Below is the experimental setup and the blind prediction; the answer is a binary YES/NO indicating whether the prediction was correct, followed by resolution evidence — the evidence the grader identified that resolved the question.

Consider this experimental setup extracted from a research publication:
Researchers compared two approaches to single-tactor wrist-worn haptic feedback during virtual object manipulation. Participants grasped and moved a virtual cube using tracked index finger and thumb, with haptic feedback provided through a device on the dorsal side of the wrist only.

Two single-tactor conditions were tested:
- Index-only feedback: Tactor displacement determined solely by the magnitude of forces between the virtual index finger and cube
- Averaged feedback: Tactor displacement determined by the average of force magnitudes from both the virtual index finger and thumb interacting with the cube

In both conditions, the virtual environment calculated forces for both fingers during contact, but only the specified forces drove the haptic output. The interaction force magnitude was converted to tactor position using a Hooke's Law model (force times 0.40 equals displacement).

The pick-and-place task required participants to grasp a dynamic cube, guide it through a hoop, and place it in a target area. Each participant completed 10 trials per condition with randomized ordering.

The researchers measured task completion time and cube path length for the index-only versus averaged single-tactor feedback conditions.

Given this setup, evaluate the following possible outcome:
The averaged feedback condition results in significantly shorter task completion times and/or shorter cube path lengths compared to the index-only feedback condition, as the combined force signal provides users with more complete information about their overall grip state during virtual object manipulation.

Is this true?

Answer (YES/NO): NO